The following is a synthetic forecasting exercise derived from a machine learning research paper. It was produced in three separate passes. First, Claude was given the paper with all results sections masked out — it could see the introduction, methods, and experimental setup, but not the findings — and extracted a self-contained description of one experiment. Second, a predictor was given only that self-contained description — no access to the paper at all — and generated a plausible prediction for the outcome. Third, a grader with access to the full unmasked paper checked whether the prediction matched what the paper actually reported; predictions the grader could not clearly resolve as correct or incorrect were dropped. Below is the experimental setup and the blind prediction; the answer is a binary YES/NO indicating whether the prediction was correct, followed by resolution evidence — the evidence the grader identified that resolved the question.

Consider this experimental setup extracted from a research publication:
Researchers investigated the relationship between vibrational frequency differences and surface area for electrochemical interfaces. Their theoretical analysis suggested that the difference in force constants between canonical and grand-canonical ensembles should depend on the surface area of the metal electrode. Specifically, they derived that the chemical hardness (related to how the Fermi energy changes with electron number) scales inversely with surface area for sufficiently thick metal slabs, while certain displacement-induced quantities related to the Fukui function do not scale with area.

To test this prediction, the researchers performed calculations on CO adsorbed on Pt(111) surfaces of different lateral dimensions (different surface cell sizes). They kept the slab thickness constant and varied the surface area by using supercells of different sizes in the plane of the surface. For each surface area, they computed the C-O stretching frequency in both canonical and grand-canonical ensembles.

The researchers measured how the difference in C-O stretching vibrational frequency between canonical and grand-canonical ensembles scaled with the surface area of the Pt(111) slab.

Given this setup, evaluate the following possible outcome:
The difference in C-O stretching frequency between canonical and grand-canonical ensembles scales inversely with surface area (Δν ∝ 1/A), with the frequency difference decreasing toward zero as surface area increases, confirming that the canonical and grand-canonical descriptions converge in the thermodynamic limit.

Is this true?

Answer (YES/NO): YES